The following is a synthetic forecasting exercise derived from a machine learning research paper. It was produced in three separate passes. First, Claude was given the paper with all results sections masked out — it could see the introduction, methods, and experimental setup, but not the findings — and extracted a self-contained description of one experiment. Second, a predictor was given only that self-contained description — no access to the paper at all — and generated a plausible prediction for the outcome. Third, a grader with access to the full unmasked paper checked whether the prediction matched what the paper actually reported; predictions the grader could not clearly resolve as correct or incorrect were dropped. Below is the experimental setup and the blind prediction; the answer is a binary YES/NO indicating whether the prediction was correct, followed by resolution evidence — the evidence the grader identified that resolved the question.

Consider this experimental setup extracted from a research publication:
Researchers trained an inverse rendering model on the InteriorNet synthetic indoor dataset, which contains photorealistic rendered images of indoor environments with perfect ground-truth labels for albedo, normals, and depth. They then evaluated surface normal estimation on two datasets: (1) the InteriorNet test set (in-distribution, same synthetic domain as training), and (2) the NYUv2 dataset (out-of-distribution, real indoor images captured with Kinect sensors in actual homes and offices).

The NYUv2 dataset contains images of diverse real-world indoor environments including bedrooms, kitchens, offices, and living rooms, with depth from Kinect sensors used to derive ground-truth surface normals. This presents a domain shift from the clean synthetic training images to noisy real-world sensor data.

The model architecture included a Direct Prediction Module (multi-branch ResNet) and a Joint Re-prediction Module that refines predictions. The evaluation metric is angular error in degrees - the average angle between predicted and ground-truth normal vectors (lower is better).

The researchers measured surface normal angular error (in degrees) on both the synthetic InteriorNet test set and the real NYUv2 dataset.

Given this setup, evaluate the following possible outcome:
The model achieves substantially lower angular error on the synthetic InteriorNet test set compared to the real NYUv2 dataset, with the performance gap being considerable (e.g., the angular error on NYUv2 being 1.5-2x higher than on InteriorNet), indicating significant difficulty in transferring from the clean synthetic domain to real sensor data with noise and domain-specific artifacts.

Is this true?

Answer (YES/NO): NO